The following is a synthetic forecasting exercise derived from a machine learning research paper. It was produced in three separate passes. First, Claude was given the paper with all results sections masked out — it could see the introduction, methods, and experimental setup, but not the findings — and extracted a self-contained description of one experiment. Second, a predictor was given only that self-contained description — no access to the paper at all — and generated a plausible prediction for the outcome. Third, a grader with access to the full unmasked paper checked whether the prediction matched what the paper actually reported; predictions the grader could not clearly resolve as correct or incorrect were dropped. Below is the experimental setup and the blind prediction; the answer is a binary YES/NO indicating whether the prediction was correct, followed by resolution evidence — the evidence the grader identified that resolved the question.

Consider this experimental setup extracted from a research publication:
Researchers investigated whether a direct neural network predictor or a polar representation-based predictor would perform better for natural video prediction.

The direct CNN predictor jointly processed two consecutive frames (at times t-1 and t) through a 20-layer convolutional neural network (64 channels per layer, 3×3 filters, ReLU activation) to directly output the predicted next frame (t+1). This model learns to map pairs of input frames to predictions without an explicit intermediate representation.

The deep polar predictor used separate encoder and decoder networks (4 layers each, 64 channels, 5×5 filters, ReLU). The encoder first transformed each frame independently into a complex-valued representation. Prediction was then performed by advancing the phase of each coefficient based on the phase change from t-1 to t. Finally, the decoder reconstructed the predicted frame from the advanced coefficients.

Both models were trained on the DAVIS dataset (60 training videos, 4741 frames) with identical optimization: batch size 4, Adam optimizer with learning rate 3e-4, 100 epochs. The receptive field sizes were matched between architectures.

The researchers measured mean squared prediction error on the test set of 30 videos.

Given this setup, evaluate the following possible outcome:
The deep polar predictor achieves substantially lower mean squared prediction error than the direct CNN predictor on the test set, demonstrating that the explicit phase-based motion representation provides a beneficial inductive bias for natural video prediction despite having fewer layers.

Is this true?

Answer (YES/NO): NO